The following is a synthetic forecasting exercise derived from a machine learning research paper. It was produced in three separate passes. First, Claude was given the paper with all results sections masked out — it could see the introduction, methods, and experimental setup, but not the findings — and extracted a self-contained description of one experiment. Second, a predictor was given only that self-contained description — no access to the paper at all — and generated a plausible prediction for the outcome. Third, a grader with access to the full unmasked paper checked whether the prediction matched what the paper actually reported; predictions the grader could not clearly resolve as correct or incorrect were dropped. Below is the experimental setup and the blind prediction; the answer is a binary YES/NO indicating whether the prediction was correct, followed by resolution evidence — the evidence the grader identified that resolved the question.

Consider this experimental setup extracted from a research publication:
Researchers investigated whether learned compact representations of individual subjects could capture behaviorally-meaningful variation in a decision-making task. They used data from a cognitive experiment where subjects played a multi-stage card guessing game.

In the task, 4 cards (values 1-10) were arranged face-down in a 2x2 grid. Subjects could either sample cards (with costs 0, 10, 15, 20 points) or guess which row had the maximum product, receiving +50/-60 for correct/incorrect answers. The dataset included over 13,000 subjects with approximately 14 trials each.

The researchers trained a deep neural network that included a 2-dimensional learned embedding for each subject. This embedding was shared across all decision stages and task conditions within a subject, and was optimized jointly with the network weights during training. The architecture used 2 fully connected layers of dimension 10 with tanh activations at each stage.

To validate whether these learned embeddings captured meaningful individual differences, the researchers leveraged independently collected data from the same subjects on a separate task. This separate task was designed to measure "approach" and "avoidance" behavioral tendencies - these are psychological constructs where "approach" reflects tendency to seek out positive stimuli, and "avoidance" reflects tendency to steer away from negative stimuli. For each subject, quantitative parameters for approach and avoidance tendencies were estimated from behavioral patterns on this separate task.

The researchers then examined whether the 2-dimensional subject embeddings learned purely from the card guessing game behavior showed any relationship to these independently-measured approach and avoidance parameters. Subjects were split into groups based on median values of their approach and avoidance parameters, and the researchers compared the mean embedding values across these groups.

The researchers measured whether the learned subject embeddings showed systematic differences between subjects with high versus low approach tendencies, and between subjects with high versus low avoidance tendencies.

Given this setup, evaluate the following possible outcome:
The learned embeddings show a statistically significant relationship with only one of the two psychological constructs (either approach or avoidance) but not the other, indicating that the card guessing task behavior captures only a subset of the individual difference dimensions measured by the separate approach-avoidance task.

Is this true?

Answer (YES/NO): NO